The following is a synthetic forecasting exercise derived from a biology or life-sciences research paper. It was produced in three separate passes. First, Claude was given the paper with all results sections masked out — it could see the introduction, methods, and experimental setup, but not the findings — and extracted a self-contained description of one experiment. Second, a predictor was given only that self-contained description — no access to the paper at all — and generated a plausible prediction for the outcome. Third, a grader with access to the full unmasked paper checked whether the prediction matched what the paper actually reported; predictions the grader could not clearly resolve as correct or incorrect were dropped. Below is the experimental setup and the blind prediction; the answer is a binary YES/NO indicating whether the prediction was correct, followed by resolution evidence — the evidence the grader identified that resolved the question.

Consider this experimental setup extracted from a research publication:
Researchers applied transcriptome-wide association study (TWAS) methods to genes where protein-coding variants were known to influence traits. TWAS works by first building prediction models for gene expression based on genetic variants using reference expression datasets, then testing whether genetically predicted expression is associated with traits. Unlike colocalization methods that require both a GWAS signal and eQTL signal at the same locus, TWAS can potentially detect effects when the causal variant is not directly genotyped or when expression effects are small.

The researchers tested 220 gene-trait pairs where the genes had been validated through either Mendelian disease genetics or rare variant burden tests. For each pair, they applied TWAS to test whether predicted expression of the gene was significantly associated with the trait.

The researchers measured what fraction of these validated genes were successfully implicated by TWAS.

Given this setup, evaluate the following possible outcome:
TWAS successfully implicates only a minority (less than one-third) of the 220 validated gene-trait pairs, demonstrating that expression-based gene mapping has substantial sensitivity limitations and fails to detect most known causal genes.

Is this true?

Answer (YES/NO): YES